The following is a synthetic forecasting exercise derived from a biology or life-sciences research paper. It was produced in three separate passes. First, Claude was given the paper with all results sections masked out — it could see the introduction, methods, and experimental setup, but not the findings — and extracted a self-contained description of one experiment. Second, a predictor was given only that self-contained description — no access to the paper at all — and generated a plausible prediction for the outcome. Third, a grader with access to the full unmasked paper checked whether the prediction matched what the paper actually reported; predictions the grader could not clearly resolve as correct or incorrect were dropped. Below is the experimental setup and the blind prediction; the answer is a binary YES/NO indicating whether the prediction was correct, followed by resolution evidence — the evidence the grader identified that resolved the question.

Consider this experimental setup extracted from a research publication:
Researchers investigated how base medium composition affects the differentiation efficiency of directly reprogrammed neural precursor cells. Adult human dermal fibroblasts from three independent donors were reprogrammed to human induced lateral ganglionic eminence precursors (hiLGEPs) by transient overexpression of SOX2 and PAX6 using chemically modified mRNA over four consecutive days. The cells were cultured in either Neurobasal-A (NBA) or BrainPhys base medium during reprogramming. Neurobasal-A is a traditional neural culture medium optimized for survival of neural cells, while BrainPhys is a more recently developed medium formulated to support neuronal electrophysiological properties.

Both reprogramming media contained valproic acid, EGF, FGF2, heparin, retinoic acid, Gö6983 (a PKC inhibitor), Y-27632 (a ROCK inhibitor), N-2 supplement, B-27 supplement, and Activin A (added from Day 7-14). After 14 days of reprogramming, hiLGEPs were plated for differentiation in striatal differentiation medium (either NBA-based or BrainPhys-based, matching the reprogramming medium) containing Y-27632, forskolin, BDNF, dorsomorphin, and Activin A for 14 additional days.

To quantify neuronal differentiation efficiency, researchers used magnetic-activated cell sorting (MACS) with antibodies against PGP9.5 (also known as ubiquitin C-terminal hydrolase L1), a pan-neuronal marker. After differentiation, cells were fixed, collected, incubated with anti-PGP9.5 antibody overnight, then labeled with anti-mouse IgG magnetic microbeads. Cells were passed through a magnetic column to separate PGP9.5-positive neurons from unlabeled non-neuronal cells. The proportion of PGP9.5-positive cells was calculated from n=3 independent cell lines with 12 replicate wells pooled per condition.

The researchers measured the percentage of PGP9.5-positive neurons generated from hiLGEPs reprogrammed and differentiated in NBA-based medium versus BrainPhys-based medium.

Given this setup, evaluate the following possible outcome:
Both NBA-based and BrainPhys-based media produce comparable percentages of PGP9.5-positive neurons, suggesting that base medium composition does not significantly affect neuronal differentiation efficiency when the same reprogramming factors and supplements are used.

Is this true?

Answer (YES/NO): NO